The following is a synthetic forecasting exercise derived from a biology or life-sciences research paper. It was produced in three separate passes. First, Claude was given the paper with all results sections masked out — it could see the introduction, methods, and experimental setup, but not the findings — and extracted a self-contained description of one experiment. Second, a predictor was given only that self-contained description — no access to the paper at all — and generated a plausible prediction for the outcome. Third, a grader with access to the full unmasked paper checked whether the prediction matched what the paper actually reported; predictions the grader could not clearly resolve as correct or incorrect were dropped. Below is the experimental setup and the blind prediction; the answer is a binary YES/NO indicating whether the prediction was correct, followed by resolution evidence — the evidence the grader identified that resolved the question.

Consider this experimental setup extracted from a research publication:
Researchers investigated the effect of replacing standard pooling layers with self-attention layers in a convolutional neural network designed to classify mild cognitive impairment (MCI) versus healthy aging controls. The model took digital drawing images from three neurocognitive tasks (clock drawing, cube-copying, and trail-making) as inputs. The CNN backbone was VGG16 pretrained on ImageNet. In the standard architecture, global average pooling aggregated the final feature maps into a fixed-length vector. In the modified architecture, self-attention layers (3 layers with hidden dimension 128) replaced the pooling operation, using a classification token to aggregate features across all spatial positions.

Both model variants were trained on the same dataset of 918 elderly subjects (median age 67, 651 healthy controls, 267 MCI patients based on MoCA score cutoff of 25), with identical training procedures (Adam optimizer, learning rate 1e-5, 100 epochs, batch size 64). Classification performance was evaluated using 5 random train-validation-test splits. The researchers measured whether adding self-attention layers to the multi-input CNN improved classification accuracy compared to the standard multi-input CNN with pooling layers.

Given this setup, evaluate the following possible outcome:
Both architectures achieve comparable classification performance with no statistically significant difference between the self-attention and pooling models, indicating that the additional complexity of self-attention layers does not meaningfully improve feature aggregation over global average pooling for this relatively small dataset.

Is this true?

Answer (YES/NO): YES